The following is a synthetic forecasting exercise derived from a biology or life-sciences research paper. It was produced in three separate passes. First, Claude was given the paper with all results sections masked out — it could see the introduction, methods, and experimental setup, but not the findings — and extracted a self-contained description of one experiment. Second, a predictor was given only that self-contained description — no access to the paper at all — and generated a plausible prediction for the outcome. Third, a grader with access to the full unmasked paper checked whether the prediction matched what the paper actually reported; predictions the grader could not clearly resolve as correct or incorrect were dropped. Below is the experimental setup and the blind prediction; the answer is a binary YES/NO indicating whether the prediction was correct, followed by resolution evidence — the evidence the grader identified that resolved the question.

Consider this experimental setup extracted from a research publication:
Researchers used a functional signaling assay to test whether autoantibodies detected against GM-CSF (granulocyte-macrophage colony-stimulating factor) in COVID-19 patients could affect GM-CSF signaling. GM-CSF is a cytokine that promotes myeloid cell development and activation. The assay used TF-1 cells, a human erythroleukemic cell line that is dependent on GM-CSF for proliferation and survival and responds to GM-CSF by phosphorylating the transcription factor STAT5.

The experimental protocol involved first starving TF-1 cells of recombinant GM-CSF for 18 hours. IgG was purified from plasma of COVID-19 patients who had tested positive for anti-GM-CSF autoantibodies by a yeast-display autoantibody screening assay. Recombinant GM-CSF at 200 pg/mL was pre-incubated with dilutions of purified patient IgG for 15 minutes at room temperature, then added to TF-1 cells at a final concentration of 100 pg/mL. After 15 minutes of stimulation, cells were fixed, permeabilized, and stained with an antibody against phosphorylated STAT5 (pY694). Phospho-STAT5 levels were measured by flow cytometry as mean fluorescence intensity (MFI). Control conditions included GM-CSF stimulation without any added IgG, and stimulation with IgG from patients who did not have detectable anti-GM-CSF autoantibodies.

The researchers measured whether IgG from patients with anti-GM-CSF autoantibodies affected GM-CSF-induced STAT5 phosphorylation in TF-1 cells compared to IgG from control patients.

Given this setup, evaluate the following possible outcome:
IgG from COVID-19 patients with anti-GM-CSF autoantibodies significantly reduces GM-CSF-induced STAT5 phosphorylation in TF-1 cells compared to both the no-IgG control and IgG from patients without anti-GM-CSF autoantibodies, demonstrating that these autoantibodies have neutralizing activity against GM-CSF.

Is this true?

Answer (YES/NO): YES